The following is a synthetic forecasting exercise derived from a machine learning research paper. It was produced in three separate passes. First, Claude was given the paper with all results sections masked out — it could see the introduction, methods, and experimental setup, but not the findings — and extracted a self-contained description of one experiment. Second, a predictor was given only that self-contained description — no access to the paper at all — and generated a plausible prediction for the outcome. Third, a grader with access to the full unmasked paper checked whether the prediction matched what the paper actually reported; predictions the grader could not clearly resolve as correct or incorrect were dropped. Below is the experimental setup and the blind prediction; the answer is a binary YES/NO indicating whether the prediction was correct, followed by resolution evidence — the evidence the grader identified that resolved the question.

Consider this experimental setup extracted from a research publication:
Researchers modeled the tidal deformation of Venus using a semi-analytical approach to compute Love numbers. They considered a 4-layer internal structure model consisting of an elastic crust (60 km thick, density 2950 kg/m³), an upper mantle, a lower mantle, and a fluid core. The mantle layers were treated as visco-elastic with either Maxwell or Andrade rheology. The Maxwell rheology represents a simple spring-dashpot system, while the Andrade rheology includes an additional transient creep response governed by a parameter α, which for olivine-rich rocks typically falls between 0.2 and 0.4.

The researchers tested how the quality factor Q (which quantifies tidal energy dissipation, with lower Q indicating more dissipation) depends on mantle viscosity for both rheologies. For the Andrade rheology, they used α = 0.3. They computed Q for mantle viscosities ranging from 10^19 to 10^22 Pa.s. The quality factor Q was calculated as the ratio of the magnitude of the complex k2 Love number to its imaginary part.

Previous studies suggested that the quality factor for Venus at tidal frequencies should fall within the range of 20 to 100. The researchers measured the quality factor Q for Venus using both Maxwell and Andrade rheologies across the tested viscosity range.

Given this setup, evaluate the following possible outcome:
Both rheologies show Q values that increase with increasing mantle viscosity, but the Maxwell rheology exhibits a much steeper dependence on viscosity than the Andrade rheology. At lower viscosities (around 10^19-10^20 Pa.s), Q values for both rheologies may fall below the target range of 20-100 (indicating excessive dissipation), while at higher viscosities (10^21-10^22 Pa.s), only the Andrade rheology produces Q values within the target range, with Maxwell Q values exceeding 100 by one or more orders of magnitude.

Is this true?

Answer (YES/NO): NO